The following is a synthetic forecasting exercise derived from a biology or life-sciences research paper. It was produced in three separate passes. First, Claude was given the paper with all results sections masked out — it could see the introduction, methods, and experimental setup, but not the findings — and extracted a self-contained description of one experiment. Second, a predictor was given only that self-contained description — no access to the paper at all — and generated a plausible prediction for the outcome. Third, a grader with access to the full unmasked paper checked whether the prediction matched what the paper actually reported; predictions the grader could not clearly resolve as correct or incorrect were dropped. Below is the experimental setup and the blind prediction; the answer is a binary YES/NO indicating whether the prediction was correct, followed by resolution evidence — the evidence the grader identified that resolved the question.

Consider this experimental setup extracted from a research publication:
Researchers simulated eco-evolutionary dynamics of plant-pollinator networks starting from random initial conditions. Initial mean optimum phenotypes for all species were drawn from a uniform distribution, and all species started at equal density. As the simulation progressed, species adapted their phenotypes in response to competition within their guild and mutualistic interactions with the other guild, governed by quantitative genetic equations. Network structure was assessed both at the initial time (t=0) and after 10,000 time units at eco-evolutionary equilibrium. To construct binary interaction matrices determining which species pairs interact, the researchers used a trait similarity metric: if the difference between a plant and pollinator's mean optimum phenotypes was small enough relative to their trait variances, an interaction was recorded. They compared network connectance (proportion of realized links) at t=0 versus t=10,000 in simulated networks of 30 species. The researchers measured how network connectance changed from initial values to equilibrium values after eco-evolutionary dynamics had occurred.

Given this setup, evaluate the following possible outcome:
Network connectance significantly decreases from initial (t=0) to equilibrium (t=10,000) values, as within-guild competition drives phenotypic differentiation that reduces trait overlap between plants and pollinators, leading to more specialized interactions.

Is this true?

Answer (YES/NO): NO